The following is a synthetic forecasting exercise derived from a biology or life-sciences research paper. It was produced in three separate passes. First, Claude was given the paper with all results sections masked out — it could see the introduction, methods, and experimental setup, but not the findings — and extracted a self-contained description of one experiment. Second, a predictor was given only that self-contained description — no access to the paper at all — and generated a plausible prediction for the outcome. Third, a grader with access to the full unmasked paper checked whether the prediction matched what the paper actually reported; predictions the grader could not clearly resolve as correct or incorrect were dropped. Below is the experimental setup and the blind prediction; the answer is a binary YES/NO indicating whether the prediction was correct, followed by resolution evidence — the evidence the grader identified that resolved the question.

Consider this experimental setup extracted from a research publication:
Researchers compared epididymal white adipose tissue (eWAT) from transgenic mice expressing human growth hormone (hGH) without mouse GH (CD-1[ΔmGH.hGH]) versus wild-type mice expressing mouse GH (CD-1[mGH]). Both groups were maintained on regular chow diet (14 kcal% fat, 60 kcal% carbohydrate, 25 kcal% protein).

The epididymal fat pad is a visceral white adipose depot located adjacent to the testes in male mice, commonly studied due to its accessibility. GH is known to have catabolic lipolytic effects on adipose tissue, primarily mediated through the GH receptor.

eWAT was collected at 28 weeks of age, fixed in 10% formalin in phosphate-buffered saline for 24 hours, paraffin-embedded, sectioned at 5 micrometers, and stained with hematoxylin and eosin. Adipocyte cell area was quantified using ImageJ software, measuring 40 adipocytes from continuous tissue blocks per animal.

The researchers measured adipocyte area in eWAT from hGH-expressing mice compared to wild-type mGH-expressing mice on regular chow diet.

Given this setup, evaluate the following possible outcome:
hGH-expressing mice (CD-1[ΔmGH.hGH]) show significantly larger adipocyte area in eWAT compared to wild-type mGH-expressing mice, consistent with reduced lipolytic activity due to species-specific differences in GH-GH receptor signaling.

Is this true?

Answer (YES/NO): YES